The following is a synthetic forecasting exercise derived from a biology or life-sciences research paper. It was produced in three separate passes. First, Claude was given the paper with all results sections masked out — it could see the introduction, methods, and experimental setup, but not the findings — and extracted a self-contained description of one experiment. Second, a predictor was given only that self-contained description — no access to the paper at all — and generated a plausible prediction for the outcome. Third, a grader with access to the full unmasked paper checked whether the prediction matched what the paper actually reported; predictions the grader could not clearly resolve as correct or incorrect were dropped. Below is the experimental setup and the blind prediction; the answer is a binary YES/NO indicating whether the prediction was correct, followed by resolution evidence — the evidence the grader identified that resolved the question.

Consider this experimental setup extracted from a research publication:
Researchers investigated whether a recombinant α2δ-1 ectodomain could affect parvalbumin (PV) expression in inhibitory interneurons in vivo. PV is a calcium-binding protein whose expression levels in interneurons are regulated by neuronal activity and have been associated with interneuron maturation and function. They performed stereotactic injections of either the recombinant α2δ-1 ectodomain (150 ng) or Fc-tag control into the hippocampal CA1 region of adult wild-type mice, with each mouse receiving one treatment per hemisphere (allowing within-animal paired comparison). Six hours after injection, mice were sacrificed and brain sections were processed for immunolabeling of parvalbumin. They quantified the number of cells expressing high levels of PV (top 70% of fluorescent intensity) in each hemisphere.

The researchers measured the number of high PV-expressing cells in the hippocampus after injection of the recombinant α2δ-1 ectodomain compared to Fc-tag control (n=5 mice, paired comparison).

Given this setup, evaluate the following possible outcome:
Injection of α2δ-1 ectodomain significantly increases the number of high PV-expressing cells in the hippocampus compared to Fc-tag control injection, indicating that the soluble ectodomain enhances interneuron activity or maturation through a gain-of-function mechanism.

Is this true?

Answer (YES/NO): YES